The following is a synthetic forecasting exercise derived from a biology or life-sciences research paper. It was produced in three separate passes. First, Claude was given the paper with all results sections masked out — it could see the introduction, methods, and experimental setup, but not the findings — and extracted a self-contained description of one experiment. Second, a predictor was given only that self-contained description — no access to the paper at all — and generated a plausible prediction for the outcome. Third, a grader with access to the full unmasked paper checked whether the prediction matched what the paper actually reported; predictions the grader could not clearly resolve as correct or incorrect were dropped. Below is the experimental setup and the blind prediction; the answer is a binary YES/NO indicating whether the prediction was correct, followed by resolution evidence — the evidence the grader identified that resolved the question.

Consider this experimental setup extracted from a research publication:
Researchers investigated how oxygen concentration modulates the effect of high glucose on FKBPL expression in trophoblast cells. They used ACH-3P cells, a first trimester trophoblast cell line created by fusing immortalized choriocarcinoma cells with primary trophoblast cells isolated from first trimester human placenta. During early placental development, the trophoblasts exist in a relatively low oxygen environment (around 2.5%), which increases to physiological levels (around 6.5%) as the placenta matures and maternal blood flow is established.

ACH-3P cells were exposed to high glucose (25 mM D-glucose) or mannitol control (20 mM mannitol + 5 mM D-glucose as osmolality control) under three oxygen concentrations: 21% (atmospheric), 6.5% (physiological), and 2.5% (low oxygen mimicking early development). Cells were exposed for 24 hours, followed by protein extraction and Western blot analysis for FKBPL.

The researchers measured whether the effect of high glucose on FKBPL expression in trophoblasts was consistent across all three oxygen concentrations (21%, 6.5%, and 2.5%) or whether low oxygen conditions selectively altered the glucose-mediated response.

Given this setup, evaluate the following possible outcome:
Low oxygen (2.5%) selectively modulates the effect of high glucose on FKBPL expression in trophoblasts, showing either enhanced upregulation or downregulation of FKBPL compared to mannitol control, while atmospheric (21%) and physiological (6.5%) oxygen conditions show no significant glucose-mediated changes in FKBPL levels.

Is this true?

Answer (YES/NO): NO